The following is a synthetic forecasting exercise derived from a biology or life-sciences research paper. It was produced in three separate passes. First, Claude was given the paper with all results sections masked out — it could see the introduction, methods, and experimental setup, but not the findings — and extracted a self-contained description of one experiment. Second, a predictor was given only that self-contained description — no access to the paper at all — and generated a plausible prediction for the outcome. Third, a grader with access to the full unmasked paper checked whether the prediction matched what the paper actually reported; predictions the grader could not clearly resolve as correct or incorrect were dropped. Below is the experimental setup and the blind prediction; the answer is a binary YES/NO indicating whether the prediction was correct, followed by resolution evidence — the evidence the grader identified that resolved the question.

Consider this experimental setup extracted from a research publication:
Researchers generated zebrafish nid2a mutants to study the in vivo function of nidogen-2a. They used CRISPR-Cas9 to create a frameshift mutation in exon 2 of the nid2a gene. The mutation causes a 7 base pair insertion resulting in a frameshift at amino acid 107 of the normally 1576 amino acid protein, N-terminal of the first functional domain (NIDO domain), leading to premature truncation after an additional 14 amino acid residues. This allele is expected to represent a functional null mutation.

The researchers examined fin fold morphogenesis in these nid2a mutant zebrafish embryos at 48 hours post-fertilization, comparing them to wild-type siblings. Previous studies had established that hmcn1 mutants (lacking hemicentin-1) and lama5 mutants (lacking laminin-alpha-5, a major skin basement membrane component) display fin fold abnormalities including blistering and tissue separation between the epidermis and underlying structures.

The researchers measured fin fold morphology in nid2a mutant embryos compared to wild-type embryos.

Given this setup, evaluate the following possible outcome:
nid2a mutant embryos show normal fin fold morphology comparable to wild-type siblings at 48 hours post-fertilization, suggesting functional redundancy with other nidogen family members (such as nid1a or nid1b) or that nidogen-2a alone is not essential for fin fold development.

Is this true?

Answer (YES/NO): NO